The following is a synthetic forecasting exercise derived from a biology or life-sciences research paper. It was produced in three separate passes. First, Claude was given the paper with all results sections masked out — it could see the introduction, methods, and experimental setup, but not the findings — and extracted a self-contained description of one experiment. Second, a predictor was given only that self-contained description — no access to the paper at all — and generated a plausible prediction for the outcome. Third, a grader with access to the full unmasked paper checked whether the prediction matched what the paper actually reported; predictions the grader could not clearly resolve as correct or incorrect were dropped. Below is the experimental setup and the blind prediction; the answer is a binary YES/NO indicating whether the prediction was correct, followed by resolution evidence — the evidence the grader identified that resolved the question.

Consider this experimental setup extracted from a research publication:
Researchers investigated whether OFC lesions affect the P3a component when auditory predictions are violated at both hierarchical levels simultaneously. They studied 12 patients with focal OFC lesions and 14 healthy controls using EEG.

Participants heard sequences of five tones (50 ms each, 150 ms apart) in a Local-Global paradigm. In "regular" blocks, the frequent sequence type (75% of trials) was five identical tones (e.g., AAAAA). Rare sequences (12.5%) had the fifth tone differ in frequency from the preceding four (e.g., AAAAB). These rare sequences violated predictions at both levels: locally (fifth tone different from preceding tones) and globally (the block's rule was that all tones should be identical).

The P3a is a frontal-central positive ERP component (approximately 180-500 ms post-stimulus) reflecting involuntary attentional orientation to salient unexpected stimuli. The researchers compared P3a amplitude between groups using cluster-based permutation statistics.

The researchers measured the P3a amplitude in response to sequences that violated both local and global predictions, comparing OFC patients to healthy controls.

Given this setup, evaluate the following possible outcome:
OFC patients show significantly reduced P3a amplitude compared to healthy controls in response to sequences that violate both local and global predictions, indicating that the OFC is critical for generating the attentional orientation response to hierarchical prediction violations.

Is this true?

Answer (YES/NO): YES